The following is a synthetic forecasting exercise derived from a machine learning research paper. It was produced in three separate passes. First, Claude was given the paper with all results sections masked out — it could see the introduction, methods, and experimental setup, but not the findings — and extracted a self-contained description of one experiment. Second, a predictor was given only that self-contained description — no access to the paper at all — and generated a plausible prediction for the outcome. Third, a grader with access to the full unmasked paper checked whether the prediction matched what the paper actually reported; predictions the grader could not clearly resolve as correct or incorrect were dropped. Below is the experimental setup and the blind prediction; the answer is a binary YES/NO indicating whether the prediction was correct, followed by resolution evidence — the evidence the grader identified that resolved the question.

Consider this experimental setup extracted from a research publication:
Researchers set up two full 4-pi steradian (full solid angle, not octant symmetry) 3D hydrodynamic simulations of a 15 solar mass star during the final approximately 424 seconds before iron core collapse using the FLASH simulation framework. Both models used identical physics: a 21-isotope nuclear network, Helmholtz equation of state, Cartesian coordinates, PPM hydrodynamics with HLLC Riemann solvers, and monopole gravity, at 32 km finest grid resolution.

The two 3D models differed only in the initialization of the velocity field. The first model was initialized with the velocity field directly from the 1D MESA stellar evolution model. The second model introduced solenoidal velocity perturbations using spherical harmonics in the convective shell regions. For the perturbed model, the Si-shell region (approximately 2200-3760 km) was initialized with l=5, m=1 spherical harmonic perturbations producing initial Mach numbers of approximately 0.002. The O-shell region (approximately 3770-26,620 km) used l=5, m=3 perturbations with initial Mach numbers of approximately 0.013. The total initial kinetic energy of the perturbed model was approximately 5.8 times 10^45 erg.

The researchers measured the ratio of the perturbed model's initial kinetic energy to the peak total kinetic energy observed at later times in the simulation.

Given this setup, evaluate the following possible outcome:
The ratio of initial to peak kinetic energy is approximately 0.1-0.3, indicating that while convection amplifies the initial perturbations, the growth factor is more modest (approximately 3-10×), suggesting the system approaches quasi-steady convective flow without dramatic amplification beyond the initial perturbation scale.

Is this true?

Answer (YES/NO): NO